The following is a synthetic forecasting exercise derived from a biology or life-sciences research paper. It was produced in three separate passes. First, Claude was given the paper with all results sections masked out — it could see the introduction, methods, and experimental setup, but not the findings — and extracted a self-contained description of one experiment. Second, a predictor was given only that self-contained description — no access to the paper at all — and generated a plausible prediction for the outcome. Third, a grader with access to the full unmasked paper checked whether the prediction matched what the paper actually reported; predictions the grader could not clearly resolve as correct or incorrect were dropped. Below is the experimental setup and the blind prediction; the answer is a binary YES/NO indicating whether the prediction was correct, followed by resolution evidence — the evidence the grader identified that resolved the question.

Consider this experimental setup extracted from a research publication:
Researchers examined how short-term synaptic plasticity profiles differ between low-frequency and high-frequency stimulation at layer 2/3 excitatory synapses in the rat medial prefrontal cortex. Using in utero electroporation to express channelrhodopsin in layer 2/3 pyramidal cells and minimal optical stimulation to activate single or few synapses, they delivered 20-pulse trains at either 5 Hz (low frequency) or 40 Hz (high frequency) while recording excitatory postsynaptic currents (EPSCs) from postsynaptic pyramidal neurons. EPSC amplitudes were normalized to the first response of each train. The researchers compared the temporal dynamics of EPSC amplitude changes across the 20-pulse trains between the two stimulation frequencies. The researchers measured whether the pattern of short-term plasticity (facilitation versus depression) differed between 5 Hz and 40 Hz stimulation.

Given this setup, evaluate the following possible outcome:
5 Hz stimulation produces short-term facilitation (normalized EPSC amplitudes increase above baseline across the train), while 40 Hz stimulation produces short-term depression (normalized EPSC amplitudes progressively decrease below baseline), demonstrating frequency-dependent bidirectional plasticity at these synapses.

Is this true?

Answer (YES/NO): NO